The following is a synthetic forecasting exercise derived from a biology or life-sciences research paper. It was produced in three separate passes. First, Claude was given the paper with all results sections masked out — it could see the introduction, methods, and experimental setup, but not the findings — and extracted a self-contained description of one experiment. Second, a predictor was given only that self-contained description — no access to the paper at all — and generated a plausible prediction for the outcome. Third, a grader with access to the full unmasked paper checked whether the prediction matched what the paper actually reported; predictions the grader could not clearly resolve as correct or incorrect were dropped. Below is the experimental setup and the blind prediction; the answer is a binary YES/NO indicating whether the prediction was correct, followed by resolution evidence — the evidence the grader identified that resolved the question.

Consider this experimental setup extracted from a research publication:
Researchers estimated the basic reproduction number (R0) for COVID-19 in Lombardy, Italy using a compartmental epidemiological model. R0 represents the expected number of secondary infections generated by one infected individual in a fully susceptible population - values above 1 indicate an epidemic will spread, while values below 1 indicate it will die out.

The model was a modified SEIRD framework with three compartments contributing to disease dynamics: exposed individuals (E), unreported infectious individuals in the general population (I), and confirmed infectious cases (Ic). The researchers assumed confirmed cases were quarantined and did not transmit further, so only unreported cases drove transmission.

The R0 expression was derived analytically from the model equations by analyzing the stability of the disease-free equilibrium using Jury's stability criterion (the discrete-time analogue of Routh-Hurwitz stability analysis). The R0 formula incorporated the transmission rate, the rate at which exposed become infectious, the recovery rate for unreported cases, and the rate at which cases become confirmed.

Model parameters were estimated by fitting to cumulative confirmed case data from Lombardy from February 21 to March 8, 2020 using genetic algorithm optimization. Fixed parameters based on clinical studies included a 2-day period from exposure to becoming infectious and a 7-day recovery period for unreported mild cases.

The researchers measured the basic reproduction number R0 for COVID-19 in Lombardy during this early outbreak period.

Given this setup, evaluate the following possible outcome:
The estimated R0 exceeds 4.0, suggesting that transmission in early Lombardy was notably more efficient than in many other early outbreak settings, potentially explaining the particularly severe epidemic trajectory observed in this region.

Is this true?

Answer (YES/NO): YES